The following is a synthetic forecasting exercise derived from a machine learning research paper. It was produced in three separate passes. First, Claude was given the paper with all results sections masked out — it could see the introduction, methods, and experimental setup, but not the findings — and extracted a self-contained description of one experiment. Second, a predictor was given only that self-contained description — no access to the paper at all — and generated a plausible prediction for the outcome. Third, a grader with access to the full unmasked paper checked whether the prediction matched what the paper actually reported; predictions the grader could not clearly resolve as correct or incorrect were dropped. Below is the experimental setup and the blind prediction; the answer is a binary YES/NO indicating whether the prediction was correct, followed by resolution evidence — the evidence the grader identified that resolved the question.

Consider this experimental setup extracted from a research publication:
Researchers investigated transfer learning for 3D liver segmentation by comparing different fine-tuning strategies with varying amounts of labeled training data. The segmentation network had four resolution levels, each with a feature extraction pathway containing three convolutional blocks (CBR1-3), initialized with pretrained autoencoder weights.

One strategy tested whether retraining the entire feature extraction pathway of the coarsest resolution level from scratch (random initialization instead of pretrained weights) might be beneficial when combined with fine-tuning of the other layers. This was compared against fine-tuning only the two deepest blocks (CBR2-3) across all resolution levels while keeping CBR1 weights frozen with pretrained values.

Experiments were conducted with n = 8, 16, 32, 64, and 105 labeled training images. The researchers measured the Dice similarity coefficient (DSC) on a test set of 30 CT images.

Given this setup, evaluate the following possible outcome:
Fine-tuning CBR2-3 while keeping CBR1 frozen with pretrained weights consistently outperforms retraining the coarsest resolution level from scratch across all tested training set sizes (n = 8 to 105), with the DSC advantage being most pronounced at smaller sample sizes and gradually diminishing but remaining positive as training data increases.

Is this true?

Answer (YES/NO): NO